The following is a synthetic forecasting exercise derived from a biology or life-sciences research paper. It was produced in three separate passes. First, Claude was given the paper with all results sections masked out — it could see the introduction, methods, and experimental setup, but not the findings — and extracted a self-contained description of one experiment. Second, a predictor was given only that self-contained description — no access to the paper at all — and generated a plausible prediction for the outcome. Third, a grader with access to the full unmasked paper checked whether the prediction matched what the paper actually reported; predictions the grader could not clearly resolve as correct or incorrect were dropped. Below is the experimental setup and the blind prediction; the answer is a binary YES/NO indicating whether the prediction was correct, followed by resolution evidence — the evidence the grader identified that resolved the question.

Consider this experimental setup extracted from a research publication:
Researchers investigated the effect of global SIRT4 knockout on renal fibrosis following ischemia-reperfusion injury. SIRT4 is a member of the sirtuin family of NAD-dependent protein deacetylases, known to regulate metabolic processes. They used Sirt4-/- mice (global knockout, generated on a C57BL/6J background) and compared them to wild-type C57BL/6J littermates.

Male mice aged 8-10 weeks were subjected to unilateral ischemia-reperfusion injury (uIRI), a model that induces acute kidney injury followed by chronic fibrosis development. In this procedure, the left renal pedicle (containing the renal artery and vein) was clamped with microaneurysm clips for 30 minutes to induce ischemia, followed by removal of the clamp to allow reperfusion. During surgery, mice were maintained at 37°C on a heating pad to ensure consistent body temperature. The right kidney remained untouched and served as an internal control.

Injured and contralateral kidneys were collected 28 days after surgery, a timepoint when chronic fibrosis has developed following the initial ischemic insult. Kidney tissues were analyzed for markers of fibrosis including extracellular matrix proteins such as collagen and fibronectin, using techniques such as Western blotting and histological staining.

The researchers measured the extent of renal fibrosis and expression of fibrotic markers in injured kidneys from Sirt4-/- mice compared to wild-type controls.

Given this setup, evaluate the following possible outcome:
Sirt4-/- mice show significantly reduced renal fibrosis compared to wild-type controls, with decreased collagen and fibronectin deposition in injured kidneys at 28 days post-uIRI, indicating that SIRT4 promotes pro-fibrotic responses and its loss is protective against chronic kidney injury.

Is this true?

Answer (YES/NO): YES